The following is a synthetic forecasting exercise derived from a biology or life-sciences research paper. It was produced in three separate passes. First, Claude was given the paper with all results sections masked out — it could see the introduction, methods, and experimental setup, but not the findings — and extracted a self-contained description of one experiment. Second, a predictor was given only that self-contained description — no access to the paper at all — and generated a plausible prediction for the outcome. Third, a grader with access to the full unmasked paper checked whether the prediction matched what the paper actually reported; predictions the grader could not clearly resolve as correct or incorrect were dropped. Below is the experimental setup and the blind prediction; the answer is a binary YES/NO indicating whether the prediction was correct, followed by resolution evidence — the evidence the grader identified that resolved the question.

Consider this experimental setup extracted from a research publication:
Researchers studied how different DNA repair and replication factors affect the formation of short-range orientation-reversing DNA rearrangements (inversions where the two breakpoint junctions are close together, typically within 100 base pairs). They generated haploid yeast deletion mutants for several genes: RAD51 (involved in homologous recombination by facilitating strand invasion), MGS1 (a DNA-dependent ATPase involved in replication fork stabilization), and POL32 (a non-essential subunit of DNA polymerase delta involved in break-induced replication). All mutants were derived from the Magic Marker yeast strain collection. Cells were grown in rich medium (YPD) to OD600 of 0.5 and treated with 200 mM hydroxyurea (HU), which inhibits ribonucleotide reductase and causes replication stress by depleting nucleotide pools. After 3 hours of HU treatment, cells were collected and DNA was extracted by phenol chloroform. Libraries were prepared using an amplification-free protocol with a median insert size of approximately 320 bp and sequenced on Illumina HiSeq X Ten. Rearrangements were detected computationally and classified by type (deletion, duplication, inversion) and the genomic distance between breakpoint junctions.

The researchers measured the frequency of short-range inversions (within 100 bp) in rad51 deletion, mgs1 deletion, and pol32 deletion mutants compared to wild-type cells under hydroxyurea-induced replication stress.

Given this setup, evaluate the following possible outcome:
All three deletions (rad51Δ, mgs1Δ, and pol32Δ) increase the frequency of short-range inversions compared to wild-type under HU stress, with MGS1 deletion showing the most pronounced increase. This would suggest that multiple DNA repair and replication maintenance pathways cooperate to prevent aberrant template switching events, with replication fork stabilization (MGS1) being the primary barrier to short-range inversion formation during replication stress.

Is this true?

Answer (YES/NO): NO